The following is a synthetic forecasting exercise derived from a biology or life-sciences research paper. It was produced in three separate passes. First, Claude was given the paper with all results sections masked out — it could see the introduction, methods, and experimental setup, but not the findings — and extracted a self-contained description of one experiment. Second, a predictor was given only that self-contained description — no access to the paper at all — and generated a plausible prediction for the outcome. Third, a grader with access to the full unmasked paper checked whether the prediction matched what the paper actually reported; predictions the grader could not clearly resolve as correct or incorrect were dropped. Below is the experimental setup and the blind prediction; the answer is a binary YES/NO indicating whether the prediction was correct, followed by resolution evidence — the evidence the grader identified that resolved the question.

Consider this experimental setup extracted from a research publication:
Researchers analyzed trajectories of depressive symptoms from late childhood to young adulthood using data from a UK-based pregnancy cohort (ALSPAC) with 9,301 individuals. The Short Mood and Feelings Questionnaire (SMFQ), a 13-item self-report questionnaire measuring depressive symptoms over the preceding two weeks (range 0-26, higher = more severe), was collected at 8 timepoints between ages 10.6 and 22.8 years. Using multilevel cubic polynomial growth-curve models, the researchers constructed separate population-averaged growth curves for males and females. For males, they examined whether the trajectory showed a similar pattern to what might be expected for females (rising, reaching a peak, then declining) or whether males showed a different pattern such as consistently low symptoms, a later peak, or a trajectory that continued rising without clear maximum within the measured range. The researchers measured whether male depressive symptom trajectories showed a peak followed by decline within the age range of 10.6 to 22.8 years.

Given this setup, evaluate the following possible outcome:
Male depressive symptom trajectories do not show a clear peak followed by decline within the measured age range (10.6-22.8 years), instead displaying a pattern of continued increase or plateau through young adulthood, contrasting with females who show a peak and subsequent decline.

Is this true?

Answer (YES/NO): NO